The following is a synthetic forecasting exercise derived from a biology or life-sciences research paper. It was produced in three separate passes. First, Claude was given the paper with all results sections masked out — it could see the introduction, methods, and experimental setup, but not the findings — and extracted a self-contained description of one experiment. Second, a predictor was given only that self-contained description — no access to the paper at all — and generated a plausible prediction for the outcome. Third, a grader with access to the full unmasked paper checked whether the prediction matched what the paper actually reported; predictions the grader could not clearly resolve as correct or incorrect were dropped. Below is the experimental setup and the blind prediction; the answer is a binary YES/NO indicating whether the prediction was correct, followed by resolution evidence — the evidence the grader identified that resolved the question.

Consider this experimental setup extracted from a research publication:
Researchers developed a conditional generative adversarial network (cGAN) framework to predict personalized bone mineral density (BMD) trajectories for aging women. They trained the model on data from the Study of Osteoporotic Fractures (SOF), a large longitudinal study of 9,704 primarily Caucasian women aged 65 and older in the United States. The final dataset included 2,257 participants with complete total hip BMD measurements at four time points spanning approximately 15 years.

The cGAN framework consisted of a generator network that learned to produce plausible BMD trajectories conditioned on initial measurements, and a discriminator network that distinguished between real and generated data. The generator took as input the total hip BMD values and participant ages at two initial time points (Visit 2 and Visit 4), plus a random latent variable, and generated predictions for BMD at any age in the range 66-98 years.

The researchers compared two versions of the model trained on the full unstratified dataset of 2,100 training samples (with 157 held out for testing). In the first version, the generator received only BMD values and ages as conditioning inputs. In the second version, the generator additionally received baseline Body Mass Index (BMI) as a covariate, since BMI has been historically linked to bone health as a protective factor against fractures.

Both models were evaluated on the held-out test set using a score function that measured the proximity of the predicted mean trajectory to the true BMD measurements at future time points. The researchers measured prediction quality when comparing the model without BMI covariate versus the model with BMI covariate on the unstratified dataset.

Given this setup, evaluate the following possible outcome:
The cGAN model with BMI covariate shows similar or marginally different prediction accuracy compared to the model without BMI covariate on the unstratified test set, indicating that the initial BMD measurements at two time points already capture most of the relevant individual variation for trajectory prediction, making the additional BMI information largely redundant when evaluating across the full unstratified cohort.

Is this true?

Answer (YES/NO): NO